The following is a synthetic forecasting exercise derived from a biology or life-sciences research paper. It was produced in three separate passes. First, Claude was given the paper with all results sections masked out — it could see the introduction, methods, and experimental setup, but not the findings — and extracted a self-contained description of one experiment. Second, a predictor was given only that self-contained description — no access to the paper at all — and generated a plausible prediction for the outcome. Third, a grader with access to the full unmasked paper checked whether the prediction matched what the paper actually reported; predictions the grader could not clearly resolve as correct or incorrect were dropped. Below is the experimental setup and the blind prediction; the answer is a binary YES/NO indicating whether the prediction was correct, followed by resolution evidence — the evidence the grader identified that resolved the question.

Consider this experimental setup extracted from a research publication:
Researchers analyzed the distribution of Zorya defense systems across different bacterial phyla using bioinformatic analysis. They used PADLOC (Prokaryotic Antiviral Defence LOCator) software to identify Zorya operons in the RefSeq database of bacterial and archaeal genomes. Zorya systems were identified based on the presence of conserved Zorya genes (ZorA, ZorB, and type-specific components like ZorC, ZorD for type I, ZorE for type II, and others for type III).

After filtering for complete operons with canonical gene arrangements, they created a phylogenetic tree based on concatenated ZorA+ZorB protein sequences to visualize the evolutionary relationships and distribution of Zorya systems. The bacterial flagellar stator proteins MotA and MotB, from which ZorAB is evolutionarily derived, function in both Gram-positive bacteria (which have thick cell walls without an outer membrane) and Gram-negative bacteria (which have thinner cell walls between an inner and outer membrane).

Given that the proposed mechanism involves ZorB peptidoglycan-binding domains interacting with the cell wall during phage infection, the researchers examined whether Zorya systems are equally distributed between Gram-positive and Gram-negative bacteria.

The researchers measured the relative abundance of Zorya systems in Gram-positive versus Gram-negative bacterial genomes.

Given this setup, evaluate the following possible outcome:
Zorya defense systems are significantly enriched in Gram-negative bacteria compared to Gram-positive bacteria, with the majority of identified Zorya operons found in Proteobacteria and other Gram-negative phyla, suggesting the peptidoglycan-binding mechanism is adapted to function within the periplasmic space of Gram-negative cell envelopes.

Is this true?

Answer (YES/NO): YES